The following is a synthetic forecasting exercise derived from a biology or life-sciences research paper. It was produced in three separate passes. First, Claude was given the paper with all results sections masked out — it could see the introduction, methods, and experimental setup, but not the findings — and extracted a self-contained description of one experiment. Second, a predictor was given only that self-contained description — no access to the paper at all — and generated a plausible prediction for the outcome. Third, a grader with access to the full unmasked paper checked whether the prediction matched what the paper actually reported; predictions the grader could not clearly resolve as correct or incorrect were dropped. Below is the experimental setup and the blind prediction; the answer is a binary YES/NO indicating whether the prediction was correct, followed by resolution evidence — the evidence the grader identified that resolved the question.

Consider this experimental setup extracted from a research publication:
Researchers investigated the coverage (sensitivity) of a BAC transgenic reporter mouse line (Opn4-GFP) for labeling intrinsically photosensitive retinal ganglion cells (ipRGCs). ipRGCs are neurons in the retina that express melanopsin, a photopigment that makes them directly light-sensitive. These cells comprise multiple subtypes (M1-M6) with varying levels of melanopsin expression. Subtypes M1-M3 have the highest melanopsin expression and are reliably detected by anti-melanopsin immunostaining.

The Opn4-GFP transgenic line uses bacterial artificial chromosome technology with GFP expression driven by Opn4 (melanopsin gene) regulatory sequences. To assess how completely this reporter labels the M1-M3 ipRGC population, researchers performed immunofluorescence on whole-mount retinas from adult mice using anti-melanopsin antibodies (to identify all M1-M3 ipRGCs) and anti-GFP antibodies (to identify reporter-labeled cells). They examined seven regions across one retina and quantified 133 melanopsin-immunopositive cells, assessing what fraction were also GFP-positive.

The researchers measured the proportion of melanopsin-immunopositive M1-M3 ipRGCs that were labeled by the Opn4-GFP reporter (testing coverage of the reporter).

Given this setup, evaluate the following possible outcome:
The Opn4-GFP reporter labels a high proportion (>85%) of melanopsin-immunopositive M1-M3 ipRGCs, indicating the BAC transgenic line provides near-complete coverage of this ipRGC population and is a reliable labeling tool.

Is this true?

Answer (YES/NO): NO